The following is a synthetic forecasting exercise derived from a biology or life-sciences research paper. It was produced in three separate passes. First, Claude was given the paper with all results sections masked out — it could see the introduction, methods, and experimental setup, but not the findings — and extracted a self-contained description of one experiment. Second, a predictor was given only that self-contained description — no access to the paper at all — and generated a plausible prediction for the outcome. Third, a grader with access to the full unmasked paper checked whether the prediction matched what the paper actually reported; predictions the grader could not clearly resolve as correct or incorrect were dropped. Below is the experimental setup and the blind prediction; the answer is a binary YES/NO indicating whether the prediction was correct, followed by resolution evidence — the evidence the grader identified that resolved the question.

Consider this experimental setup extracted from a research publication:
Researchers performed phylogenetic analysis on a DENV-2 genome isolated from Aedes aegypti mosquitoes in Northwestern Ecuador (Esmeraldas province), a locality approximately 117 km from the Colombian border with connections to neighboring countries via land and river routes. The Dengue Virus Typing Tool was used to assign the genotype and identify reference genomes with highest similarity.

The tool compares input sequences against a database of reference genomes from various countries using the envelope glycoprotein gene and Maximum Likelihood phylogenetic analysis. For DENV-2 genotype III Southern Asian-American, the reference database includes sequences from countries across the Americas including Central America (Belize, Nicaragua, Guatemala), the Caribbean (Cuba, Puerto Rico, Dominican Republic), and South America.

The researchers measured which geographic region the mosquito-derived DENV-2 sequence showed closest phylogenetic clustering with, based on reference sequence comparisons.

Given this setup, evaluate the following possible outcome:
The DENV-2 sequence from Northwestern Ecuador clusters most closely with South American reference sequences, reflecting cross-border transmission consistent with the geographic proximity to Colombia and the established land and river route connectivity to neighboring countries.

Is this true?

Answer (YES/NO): YES